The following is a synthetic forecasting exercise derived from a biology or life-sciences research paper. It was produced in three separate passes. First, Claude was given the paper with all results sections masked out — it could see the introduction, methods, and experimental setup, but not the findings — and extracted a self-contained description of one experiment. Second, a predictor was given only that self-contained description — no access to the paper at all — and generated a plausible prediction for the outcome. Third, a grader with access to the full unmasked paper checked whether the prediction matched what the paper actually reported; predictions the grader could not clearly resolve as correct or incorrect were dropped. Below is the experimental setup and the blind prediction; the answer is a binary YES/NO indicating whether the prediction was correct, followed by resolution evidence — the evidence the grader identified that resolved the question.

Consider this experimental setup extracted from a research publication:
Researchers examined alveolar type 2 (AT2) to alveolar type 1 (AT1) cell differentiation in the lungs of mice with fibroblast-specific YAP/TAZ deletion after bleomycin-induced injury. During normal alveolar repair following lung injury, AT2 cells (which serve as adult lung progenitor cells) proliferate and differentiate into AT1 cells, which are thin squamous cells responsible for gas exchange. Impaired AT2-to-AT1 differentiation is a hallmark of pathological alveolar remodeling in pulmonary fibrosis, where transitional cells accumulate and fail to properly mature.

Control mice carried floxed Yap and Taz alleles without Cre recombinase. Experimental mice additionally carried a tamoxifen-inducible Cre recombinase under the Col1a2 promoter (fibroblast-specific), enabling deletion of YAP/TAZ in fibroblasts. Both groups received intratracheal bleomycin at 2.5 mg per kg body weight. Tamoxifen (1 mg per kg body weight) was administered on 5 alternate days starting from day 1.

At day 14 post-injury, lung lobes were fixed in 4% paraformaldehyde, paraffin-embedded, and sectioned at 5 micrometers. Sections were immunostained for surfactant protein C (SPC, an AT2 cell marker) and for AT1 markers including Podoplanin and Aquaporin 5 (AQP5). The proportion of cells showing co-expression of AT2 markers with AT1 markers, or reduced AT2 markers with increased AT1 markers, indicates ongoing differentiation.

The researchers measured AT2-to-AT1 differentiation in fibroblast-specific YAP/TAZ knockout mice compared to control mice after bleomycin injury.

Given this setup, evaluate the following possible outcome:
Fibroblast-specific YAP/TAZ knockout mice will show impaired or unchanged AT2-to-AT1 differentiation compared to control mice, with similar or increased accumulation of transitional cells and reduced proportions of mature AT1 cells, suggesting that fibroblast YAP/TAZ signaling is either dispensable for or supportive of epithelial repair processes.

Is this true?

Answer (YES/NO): NO